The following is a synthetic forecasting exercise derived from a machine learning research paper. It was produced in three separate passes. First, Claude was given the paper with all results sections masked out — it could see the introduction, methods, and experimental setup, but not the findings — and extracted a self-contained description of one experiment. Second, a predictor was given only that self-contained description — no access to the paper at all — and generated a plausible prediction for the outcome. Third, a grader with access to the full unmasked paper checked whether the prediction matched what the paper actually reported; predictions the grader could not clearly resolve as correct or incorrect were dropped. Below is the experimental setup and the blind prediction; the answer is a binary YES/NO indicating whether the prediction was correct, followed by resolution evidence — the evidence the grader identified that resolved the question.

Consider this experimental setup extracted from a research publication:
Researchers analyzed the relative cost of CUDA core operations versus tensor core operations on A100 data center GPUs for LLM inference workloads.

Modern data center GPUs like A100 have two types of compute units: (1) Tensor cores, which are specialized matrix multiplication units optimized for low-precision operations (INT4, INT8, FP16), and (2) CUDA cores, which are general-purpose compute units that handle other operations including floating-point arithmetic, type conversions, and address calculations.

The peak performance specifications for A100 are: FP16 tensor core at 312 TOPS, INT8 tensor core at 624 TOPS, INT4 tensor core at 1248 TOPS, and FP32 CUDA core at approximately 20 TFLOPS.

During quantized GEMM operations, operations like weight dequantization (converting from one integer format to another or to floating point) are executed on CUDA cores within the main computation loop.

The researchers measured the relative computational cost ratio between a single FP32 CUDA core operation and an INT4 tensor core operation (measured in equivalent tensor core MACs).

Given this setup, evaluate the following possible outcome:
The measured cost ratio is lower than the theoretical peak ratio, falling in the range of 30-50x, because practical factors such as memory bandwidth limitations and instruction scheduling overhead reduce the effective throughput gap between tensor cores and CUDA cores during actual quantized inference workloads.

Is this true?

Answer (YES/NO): NO